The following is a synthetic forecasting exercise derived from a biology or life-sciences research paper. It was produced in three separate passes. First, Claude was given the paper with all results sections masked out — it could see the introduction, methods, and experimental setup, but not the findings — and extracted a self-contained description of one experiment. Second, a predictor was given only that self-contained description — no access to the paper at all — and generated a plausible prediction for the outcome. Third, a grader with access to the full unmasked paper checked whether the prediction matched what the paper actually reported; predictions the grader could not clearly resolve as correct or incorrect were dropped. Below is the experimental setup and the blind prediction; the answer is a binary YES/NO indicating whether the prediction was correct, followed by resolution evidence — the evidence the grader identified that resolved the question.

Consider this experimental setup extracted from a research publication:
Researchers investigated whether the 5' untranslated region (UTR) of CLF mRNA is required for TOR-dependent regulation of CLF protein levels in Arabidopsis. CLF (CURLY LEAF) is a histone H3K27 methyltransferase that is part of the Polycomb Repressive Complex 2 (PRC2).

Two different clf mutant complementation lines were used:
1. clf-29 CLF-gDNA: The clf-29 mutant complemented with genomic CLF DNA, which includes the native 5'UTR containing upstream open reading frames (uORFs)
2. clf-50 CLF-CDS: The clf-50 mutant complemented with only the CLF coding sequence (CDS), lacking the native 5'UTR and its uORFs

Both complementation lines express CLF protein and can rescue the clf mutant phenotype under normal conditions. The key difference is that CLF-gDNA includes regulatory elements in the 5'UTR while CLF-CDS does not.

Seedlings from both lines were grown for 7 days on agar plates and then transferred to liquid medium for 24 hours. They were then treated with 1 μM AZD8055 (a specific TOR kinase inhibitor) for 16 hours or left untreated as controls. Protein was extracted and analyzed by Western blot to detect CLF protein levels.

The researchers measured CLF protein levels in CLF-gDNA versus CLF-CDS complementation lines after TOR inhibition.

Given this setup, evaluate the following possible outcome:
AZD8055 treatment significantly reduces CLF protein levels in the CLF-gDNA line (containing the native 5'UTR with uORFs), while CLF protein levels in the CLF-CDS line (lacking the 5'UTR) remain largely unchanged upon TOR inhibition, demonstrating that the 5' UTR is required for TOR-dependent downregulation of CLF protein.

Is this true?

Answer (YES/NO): YES